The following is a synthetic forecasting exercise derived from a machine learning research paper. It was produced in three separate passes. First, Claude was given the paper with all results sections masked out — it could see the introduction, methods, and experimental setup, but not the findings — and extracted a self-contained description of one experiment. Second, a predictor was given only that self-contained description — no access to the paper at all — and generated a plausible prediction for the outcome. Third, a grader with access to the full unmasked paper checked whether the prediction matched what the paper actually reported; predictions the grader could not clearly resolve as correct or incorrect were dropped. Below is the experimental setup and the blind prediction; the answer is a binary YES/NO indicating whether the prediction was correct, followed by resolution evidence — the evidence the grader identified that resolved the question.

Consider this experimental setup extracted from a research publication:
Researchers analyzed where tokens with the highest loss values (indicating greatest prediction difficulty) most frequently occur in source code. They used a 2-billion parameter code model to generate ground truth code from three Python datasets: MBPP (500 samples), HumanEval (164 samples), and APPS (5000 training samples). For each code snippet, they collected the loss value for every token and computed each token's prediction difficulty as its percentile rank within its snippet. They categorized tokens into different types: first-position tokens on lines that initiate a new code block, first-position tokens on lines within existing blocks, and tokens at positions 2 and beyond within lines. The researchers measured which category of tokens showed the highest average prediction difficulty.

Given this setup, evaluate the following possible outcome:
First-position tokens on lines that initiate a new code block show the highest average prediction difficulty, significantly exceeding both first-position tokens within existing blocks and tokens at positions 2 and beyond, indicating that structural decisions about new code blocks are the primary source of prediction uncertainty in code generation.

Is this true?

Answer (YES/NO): YES